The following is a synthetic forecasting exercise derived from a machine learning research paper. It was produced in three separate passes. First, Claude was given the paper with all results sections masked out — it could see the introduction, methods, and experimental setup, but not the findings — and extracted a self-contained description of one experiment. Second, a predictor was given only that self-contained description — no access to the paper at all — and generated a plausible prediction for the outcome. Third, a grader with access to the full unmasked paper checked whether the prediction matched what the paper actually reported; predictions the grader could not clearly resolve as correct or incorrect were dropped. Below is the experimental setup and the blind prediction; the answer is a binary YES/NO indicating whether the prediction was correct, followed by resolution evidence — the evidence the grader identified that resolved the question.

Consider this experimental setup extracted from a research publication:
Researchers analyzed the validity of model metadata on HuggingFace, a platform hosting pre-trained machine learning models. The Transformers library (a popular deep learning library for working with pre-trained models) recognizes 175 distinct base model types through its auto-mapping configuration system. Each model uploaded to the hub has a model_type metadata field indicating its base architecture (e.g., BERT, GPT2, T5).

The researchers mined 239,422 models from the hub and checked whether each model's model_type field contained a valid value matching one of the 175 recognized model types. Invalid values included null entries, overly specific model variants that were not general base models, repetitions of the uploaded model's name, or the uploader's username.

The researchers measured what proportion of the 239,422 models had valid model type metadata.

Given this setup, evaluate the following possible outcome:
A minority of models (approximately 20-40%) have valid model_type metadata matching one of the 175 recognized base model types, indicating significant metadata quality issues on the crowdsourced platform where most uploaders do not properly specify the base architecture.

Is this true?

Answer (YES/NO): NO